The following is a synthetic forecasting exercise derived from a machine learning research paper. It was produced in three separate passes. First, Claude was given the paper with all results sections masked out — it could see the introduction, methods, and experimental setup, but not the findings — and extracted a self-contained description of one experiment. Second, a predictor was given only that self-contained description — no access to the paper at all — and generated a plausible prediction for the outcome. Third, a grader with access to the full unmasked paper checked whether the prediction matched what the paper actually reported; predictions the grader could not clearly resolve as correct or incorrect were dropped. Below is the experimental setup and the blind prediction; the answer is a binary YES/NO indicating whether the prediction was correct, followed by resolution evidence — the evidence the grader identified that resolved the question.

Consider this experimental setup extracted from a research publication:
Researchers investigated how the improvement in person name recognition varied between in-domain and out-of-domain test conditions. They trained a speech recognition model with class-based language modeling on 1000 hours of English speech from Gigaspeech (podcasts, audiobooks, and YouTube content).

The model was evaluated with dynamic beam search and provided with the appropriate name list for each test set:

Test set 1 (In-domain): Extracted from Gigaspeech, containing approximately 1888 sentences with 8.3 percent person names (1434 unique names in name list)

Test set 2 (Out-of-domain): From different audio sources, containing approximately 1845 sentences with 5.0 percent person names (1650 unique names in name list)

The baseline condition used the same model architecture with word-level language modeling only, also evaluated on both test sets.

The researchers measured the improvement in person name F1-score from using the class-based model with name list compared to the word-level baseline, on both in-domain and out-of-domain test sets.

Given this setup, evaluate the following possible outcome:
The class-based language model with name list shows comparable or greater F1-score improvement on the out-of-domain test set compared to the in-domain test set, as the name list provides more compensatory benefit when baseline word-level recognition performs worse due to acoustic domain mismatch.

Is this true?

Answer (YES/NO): YES